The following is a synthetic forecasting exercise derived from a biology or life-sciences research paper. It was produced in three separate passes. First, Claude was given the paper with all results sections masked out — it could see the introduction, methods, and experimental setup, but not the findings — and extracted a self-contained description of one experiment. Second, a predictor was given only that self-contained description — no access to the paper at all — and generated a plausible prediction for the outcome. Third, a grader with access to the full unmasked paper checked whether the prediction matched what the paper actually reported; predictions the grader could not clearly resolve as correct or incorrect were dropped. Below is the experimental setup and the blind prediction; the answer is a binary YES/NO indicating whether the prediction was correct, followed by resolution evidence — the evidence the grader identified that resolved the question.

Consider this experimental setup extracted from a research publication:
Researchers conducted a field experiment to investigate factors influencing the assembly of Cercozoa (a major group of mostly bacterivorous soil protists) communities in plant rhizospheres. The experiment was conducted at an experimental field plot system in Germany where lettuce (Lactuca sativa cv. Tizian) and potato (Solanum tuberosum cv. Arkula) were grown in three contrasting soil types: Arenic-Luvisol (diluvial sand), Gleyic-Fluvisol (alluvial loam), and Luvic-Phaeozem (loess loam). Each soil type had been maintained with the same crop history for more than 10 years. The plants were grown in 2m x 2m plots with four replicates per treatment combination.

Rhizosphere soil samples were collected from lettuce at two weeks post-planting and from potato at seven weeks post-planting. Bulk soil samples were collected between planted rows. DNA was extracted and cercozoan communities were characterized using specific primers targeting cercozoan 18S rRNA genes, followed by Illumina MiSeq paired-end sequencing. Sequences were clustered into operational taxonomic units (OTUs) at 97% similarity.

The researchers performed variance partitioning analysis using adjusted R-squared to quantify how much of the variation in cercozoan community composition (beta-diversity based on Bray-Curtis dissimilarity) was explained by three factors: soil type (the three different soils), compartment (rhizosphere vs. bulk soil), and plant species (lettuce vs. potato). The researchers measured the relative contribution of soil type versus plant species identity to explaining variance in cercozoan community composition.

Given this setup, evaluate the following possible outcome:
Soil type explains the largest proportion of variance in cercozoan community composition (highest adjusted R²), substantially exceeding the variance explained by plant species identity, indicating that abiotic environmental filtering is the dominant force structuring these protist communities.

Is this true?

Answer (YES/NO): NO